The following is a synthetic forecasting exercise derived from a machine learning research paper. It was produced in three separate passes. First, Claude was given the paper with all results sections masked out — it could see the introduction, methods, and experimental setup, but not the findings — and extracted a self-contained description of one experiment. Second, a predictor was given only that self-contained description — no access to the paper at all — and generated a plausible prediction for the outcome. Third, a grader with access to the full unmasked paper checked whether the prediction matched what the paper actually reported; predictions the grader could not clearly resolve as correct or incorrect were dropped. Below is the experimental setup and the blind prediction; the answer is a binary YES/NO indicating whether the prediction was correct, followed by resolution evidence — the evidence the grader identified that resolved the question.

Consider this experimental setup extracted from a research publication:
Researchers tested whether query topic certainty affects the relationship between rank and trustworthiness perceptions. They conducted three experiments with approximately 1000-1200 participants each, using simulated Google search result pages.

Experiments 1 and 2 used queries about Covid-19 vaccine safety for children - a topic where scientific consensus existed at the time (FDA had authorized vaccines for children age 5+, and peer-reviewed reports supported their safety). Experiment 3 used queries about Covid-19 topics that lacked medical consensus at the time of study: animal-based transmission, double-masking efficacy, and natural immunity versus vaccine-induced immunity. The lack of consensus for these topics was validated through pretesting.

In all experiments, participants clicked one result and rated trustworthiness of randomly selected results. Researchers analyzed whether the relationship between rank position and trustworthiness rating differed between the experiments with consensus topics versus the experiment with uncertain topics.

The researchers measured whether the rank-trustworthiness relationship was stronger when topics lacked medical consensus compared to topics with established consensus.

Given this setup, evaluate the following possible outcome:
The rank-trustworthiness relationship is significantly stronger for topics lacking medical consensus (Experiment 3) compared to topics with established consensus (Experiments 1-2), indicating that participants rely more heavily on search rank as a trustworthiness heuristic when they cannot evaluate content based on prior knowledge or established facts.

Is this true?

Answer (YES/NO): NO